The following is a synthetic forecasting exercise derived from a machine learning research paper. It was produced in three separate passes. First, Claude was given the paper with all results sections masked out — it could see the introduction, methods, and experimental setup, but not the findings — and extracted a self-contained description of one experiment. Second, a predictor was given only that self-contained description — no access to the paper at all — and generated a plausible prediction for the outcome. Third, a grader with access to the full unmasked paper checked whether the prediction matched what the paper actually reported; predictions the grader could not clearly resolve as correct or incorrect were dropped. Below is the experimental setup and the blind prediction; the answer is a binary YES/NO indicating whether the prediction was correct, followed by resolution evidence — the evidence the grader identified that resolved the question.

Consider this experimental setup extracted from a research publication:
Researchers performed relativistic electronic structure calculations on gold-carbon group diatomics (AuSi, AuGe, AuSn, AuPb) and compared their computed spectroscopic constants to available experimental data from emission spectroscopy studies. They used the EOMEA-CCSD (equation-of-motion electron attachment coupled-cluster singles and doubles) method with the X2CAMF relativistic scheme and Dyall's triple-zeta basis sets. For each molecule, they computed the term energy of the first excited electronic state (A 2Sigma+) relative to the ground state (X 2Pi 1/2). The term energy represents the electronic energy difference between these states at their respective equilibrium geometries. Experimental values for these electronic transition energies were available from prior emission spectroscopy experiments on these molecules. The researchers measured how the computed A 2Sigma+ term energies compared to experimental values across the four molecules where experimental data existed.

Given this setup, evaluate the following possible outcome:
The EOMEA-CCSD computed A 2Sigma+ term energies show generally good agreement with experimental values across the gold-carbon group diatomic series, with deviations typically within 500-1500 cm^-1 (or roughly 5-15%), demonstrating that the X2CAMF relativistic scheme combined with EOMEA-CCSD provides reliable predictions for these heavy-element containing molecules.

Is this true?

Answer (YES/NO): YES